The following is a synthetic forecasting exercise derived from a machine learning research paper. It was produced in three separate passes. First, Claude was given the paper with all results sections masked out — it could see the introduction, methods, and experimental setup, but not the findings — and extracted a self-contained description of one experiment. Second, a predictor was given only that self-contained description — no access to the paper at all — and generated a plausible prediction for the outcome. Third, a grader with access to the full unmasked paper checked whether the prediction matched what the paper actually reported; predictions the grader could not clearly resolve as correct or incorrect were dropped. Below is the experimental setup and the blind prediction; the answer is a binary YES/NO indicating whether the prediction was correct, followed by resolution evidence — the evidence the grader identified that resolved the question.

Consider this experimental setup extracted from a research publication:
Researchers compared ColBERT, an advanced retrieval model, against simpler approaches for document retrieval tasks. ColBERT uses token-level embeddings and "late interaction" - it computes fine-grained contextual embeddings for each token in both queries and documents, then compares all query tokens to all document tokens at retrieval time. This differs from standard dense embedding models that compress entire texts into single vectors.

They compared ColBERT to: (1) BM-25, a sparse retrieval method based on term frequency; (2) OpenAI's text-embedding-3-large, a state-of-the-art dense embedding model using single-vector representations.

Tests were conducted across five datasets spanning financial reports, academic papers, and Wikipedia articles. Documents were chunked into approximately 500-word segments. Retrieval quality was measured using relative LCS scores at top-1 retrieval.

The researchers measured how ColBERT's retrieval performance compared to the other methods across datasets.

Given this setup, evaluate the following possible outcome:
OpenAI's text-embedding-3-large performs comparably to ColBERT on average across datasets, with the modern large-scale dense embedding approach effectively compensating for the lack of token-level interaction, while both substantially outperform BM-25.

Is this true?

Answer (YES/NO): NO